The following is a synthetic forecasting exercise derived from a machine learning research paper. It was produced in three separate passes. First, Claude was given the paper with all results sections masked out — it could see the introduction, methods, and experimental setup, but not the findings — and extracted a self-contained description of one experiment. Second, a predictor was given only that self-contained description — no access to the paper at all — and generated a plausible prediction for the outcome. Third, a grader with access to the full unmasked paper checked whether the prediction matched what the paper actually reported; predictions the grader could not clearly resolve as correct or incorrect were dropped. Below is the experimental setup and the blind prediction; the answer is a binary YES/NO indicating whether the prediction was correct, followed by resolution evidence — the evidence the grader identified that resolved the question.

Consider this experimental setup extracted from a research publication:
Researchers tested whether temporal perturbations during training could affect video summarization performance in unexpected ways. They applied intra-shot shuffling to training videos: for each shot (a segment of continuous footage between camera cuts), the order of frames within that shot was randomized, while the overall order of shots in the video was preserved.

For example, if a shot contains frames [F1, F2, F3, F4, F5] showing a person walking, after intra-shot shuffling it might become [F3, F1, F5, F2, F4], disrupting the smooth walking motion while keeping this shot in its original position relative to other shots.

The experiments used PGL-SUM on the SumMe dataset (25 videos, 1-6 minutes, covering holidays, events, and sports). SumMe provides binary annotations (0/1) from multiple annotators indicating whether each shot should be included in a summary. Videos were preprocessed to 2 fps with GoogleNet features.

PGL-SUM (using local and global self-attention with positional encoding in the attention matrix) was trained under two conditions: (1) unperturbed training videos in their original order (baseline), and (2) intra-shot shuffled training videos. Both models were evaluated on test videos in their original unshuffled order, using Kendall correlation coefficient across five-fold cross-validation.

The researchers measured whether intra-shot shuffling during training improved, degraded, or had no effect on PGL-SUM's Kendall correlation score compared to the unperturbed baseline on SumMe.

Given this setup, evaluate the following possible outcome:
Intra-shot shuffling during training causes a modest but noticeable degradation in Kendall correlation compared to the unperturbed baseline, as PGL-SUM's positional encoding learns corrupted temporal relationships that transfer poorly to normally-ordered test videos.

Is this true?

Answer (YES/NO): NO